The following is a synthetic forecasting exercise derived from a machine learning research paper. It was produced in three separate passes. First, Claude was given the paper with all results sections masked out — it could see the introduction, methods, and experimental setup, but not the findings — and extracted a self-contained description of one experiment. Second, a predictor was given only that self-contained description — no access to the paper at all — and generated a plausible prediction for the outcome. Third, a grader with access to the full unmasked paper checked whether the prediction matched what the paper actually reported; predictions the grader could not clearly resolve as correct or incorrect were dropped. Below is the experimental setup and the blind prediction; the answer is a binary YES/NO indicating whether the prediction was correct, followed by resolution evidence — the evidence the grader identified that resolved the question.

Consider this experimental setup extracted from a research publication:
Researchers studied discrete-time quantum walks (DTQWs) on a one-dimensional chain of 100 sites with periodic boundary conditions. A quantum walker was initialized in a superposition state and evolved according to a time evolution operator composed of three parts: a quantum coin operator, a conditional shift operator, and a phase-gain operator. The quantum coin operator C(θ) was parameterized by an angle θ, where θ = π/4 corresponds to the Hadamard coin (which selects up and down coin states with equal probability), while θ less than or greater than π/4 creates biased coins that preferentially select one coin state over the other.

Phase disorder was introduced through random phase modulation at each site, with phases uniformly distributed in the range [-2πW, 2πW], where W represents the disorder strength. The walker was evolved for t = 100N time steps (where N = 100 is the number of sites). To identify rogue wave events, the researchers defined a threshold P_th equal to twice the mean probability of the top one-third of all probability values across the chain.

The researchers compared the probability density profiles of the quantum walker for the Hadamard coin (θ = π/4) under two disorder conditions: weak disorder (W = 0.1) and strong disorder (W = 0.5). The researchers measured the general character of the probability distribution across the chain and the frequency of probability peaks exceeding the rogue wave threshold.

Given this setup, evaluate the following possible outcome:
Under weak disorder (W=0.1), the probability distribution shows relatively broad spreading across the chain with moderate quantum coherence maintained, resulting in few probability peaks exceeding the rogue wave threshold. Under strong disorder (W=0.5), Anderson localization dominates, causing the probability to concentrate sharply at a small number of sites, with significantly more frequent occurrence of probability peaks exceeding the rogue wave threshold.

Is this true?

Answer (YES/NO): NO